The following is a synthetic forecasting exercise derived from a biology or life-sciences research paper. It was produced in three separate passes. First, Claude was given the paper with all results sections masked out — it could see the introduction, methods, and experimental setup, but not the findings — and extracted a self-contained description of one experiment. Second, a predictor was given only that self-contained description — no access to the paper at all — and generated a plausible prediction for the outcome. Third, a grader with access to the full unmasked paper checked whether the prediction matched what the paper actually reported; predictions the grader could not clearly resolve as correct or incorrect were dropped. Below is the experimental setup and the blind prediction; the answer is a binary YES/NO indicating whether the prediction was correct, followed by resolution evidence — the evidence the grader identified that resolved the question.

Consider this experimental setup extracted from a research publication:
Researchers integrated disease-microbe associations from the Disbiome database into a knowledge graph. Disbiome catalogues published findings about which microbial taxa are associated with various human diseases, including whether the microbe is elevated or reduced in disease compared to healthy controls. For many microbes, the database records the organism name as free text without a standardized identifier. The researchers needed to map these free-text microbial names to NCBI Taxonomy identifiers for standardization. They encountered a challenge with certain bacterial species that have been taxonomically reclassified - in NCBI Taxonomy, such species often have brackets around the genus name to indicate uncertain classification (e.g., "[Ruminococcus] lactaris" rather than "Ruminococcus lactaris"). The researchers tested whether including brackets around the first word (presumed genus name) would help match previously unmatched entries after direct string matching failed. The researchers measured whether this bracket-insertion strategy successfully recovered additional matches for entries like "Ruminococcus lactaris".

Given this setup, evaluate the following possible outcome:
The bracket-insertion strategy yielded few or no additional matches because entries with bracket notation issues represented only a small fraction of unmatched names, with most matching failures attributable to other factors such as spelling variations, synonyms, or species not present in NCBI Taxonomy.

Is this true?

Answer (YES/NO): NO